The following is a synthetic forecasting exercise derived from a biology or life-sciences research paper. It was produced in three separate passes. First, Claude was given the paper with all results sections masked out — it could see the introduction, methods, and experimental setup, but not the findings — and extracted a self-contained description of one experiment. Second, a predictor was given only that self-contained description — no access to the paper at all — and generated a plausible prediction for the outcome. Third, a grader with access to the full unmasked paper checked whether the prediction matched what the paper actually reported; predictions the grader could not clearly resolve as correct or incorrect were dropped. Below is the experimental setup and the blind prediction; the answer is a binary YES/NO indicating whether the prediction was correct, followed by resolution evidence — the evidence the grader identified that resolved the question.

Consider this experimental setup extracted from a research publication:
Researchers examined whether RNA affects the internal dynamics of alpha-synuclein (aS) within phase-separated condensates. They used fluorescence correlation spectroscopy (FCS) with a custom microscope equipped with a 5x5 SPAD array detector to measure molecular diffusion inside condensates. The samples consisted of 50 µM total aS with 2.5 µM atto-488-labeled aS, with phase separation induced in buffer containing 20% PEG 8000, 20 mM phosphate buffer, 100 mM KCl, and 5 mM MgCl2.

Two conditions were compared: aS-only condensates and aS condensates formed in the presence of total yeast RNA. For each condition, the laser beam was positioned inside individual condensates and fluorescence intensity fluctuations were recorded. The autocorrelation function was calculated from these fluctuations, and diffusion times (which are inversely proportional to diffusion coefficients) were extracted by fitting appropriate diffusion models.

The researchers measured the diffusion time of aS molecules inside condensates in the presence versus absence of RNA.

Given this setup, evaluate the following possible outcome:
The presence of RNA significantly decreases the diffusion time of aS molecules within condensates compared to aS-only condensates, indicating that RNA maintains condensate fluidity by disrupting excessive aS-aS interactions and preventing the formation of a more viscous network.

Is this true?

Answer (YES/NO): NO